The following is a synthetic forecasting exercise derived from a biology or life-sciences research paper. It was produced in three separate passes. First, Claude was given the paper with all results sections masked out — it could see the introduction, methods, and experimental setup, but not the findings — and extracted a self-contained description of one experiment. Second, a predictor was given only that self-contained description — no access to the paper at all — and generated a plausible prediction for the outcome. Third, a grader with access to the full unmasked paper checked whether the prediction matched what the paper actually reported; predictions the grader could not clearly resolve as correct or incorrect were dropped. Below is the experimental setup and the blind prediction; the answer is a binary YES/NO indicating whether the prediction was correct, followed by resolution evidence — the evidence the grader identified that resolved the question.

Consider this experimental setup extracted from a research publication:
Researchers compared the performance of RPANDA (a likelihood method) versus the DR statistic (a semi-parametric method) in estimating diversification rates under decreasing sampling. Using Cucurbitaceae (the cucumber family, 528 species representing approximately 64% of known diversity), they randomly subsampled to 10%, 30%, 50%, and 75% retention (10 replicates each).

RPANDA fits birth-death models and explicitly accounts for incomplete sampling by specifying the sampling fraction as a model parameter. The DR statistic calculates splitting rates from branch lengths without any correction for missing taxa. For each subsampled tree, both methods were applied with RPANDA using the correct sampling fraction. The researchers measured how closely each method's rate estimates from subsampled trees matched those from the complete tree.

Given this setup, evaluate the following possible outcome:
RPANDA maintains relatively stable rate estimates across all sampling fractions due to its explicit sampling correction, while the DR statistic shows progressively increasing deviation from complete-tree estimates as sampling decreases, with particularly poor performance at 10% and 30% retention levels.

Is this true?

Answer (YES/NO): NO